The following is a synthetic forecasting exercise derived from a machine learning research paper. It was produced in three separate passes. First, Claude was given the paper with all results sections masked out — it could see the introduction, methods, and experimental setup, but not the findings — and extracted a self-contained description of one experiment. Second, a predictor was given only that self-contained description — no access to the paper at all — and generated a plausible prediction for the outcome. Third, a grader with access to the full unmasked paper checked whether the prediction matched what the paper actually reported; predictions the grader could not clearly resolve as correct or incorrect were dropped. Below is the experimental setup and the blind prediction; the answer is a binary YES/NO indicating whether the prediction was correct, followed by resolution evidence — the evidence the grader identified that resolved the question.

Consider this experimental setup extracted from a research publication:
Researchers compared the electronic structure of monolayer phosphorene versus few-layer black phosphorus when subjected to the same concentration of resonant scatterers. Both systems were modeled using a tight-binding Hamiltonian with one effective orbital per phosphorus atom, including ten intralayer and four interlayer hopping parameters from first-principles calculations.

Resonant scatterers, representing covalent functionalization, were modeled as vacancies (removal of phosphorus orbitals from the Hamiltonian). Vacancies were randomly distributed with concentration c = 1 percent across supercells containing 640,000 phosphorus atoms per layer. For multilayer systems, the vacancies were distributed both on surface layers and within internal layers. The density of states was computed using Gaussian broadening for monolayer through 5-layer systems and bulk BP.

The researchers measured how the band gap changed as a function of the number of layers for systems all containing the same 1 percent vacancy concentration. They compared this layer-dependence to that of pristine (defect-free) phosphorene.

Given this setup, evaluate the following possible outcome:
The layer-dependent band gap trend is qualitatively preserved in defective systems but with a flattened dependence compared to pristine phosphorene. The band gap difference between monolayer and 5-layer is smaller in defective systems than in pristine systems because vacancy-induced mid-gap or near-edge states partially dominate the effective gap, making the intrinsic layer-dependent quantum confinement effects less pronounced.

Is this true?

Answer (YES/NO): NO